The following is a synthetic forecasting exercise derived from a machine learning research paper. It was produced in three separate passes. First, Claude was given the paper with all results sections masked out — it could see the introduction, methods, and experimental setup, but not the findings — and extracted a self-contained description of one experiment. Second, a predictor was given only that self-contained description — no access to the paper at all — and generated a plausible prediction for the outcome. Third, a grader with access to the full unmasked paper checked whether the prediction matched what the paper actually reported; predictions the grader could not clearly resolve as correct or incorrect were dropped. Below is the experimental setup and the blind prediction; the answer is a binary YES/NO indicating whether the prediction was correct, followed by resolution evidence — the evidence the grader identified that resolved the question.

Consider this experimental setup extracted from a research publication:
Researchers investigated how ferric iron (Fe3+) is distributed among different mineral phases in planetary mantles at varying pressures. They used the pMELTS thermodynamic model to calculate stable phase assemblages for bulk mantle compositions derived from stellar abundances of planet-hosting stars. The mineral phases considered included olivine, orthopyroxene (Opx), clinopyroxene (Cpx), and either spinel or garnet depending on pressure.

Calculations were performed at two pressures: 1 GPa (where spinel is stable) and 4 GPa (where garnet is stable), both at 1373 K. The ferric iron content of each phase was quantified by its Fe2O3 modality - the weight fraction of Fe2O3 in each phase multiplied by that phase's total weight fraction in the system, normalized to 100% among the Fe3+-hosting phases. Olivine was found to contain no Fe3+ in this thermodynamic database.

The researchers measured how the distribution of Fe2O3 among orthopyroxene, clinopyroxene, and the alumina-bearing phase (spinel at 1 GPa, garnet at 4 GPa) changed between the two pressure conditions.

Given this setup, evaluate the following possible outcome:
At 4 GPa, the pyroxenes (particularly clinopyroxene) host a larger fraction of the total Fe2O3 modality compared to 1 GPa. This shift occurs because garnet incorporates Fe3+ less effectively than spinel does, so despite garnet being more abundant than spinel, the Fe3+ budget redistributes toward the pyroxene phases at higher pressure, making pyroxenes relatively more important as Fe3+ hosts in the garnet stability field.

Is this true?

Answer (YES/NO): NO